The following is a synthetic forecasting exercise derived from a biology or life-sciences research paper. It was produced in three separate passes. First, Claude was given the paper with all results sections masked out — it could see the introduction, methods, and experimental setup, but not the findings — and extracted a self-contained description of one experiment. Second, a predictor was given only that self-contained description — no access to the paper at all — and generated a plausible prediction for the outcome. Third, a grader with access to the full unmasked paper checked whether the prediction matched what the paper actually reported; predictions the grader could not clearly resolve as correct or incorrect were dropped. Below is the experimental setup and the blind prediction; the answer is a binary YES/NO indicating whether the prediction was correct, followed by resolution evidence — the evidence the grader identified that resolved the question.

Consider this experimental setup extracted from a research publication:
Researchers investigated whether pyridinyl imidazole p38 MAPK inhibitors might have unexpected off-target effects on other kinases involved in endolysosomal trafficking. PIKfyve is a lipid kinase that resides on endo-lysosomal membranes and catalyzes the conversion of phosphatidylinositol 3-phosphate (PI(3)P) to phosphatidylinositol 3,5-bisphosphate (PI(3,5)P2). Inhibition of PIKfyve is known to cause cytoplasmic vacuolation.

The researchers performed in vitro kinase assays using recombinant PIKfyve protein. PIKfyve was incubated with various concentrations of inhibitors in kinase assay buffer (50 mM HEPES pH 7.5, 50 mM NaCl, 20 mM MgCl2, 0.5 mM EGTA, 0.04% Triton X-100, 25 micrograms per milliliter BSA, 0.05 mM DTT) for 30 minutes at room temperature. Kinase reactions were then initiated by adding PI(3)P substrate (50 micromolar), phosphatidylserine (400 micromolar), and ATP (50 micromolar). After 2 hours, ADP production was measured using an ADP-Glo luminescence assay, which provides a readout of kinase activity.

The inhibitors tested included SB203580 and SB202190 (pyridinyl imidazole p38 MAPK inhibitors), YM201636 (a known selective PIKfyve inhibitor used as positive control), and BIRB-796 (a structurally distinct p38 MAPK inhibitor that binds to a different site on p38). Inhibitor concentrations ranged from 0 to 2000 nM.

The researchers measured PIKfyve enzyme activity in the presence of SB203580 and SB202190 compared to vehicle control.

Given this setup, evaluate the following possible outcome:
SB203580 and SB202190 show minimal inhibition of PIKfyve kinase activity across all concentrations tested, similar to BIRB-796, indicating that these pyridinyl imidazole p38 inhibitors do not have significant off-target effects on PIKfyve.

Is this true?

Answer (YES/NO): NO